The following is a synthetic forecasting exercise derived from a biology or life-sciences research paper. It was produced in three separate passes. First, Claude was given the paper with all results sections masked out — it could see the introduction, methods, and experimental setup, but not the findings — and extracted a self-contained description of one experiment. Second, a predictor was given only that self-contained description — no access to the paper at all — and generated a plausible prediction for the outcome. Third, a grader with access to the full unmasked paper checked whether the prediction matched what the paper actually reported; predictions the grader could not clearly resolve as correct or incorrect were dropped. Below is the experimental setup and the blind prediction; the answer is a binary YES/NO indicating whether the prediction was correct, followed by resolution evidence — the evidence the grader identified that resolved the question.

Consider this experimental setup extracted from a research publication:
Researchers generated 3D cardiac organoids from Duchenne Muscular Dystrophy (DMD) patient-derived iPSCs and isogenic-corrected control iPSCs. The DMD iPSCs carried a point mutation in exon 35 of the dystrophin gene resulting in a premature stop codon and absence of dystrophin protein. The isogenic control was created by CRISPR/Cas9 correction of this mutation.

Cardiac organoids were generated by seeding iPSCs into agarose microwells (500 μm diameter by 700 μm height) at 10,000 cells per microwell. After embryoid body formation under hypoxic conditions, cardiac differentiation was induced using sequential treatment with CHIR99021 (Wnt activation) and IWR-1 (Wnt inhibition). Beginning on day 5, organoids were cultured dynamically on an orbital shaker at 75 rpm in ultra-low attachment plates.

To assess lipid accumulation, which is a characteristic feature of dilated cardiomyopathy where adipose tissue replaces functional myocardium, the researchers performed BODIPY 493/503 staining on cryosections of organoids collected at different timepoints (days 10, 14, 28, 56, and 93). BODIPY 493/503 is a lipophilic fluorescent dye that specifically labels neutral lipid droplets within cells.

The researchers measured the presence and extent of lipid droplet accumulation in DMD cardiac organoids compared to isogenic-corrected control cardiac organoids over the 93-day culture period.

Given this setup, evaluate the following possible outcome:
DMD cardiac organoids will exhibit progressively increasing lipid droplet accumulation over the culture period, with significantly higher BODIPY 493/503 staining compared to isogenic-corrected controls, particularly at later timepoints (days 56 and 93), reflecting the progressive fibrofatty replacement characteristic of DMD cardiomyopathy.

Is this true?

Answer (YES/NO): NO